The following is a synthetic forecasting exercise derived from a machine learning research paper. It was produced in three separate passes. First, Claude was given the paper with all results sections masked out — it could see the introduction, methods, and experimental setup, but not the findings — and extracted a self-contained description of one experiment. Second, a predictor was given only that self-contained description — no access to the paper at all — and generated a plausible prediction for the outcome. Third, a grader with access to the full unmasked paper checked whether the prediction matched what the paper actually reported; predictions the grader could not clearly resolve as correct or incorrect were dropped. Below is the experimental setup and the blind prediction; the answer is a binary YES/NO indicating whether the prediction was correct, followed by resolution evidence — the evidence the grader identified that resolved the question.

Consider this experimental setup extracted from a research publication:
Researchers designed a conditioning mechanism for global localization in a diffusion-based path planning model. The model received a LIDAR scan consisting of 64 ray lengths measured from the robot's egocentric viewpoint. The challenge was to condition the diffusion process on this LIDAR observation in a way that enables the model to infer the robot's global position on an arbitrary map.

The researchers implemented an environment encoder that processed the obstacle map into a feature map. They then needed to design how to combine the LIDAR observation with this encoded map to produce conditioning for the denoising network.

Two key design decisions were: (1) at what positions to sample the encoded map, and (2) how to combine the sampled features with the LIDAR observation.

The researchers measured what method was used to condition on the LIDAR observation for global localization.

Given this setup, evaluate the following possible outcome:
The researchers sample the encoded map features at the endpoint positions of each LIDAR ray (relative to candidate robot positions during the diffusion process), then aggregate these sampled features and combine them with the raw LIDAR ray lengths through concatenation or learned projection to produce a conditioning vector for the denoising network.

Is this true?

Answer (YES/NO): NO